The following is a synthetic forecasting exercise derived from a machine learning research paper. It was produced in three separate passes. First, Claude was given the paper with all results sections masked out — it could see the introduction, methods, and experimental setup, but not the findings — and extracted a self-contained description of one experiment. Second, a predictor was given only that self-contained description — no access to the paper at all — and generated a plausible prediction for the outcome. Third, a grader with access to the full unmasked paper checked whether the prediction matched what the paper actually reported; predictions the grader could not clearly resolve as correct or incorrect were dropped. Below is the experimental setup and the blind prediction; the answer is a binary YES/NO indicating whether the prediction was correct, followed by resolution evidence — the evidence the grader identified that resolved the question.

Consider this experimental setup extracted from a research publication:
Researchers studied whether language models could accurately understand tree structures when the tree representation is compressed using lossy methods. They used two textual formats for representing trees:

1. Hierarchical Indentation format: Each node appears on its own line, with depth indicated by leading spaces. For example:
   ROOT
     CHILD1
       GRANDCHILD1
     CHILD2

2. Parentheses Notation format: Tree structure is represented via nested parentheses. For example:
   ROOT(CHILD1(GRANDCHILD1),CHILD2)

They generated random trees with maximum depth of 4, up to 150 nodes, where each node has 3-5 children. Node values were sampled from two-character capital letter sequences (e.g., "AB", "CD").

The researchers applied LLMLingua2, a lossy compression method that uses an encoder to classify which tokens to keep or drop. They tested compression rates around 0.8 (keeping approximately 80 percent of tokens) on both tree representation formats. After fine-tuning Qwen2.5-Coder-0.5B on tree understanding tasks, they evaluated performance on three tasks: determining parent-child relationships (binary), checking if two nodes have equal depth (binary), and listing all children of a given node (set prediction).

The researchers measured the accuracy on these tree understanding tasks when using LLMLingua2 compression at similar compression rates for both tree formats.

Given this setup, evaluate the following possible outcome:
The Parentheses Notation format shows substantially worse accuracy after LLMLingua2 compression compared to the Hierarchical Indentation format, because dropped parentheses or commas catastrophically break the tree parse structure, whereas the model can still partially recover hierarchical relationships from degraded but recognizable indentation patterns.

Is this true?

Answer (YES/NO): NO